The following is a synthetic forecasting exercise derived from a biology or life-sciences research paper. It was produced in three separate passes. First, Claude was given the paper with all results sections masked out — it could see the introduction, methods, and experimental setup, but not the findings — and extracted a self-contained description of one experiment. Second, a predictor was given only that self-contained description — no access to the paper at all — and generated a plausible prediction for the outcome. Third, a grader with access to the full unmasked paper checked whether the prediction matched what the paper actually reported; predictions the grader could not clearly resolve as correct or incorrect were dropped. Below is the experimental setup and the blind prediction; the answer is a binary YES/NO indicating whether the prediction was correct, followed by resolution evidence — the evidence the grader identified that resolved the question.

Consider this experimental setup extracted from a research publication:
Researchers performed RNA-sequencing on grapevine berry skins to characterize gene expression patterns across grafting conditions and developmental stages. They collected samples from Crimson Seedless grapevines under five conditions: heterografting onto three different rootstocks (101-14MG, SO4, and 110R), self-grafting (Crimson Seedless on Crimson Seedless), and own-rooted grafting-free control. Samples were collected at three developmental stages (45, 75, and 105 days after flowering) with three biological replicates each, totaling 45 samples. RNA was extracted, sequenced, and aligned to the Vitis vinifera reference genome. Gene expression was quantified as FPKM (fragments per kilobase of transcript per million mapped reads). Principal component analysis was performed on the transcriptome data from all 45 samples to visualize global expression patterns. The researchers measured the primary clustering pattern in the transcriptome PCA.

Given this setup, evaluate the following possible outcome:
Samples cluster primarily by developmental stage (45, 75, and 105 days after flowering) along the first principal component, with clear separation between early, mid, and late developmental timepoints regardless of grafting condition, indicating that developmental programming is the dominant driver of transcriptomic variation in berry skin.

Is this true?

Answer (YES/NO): YES